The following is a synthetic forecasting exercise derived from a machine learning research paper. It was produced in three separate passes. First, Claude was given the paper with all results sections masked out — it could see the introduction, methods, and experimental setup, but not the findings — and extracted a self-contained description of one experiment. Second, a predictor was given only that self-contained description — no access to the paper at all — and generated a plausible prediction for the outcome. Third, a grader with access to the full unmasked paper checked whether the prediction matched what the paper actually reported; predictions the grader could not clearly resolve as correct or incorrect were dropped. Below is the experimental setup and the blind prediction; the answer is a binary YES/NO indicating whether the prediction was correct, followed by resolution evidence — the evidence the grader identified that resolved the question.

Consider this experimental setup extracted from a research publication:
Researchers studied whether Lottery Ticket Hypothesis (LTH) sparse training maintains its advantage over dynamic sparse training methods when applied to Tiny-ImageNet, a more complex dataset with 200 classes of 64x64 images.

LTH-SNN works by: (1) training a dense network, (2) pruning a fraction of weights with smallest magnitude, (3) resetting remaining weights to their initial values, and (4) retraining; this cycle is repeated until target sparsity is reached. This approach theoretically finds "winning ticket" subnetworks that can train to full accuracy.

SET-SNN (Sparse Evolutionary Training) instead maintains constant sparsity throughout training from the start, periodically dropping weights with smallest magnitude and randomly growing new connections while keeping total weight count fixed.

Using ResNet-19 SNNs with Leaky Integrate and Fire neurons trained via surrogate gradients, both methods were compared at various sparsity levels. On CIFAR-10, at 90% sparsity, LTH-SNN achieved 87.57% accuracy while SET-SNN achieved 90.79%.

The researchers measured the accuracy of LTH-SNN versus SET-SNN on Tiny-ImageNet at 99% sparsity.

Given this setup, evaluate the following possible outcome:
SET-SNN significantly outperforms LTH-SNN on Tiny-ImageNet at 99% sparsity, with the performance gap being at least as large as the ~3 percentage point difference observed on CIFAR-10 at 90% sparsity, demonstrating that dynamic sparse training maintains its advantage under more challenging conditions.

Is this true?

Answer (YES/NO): YES